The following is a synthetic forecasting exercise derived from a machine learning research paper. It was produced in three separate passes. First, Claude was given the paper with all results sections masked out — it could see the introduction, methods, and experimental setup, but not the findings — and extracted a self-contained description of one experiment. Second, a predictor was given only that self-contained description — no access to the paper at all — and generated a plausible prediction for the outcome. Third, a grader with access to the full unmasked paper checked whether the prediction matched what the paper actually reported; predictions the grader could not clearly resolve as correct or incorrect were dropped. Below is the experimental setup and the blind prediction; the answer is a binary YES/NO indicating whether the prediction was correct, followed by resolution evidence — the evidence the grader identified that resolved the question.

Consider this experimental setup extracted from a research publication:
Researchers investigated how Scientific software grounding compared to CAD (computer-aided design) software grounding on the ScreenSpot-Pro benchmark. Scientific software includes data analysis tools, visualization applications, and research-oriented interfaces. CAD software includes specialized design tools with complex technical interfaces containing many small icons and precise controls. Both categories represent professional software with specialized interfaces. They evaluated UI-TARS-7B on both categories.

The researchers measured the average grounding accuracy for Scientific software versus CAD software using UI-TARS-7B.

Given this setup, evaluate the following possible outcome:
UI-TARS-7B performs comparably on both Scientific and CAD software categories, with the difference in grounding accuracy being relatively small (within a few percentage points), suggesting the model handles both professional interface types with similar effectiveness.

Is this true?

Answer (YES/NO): NO